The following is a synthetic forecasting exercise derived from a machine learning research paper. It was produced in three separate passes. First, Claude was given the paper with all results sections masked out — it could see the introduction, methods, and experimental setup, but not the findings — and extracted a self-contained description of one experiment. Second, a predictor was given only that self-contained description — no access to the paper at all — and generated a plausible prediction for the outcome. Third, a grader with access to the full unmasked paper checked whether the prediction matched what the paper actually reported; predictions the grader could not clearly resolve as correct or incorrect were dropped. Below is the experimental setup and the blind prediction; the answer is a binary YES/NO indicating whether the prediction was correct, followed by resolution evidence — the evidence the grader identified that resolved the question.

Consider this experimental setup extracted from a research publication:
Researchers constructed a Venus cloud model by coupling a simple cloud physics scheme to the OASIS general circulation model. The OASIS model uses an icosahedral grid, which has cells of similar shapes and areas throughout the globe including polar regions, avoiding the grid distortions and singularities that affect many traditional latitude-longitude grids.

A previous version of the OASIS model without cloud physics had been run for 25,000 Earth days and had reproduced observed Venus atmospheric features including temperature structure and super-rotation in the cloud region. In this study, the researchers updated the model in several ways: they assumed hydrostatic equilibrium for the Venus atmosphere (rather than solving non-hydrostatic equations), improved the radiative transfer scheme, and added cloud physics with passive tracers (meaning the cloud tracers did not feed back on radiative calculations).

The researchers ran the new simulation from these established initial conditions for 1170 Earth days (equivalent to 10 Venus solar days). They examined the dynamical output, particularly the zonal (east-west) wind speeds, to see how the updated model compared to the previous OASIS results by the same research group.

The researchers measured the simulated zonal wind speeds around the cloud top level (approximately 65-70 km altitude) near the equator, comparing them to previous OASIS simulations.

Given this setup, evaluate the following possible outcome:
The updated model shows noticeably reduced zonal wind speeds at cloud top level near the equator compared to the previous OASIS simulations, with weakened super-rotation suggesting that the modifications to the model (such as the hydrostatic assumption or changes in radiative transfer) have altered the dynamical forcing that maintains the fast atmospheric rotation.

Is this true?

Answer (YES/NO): NO